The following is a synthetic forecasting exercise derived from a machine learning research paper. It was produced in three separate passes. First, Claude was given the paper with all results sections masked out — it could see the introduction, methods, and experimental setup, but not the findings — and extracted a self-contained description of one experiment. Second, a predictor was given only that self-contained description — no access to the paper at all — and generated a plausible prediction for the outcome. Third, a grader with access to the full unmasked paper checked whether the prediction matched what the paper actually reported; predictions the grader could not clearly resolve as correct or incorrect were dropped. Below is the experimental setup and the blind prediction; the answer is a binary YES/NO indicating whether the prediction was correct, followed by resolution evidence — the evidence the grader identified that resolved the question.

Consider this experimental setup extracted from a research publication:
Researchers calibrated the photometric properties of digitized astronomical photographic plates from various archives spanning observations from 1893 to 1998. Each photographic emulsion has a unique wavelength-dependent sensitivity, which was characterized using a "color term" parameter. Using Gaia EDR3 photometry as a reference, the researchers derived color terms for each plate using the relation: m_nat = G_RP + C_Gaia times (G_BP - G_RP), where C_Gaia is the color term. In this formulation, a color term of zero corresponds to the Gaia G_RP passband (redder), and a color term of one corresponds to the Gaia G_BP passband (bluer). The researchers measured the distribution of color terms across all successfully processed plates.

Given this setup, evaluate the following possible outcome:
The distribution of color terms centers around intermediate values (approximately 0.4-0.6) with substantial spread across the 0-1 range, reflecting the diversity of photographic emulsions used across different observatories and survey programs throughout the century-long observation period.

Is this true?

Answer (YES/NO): NO